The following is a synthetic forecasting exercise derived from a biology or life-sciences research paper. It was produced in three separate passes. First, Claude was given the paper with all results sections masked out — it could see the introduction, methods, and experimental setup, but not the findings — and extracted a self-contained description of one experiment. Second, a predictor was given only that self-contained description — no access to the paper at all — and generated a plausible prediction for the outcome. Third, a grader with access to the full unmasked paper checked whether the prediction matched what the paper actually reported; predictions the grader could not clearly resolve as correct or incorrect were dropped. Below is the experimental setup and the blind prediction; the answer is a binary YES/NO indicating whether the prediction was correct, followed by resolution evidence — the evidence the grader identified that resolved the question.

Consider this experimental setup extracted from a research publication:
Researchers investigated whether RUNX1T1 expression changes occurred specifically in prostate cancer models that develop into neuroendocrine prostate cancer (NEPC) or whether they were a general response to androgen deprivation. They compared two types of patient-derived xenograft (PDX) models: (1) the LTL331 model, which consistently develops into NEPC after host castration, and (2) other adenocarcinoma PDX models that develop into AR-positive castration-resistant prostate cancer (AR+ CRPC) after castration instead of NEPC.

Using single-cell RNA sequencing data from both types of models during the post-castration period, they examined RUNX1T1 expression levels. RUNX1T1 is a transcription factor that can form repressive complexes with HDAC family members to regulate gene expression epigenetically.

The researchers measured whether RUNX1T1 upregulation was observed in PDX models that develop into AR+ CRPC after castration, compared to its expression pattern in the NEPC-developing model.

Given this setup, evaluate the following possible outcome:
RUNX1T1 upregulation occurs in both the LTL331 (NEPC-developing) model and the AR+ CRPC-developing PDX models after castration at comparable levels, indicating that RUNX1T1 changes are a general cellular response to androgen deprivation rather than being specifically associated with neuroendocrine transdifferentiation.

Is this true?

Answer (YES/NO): NO